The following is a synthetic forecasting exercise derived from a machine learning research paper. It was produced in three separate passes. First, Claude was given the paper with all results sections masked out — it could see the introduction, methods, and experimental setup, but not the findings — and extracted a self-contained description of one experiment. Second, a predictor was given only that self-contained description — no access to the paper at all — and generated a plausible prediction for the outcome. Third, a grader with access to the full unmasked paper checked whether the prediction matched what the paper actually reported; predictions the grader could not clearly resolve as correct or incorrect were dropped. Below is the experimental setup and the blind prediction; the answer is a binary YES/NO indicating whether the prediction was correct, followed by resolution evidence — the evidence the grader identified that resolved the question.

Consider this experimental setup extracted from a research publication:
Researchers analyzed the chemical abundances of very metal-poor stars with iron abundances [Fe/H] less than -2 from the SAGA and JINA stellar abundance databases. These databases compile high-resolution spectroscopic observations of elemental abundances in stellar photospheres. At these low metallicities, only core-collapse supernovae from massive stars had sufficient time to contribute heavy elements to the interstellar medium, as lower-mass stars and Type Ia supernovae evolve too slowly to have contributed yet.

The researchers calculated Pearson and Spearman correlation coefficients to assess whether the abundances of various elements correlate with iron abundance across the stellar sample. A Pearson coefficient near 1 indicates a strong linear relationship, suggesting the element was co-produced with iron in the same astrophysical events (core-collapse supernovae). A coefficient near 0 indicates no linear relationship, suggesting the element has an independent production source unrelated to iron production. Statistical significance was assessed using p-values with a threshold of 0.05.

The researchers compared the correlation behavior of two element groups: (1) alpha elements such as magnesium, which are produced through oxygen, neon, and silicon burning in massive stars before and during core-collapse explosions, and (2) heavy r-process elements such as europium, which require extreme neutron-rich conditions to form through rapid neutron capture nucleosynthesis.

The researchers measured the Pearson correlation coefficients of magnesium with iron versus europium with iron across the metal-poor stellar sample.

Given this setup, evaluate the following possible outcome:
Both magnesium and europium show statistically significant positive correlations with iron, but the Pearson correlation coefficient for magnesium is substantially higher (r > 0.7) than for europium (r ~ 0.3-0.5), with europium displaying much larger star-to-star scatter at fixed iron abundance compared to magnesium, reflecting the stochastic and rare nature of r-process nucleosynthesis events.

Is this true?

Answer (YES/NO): NO